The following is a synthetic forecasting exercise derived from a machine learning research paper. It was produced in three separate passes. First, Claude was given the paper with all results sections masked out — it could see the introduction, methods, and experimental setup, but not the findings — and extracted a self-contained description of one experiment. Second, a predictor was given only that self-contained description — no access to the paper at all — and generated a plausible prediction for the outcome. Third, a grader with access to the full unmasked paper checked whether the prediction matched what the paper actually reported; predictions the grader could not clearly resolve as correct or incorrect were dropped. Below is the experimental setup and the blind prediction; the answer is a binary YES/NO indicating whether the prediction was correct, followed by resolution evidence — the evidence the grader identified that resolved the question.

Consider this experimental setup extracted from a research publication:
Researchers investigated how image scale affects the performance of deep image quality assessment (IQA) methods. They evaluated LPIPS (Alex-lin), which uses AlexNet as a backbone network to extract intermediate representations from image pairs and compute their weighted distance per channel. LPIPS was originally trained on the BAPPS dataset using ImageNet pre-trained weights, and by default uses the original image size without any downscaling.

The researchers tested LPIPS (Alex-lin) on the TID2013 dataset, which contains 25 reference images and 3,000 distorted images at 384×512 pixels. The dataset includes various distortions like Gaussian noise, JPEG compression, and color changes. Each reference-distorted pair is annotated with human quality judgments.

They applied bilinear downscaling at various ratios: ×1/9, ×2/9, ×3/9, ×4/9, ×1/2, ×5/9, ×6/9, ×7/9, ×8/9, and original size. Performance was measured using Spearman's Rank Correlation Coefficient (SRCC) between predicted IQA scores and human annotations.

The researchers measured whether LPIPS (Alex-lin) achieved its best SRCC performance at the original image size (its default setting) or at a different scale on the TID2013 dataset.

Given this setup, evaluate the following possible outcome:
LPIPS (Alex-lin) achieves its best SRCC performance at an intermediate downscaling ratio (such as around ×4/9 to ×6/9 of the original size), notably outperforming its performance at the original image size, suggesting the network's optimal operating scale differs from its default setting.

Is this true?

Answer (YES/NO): YES